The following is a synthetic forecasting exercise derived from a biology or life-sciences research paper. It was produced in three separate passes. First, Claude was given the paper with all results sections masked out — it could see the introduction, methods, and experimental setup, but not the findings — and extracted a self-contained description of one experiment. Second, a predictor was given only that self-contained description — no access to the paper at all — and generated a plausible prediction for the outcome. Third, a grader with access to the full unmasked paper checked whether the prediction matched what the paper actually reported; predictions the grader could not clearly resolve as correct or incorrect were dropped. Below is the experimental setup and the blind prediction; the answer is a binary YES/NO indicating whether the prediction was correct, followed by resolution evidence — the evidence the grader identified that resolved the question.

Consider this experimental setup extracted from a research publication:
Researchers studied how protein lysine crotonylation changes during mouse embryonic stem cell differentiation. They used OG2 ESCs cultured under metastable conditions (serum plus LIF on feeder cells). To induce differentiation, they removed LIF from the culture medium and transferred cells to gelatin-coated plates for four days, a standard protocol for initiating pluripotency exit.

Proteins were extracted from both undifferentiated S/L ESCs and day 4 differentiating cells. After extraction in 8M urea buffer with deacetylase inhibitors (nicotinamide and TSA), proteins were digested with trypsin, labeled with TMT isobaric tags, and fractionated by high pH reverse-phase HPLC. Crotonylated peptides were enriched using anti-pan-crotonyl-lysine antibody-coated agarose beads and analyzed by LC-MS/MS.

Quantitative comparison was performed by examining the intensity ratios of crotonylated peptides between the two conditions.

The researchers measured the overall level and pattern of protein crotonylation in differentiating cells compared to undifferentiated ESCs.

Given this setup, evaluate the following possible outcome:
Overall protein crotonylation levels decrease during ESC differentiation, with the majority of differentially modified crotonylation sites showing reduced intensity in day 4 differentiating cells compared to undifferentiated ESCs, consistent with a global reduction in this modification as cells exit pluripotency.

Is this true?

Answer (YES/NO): NO